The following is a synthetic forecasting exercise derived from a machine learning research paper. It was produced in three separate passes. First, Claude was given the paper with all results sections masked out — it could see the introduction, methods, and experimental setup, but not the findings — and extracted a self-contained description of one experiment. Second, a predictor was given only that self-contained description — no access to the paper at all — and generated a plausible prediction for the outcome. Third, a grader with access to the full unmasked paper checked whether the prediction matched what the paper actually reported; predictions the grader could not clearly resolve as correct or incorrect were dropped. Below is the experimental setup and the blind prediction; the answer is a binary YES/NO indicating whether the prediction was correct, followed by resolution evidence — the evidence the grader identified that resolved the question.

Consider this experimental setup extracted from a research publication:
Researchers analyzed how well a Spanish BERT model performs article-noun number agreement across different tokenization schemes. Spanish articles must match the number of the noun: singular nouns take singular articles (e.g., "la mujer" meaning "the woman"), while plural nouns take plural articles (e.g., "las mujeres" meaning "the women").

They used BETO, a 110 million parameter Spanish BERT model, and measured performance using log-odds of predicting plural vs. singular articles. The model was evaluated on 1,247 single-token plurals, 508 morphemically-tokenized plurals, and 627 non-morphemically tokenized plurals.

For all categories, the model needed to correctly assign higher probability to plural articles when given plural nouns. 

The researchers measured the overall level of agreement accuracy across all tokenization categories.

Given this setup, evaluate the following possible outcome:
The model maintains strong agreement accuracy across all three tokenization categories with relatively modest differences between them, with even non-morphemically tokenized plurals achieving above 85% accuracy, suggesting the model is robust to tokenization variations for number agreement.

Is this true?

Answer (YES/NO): YES